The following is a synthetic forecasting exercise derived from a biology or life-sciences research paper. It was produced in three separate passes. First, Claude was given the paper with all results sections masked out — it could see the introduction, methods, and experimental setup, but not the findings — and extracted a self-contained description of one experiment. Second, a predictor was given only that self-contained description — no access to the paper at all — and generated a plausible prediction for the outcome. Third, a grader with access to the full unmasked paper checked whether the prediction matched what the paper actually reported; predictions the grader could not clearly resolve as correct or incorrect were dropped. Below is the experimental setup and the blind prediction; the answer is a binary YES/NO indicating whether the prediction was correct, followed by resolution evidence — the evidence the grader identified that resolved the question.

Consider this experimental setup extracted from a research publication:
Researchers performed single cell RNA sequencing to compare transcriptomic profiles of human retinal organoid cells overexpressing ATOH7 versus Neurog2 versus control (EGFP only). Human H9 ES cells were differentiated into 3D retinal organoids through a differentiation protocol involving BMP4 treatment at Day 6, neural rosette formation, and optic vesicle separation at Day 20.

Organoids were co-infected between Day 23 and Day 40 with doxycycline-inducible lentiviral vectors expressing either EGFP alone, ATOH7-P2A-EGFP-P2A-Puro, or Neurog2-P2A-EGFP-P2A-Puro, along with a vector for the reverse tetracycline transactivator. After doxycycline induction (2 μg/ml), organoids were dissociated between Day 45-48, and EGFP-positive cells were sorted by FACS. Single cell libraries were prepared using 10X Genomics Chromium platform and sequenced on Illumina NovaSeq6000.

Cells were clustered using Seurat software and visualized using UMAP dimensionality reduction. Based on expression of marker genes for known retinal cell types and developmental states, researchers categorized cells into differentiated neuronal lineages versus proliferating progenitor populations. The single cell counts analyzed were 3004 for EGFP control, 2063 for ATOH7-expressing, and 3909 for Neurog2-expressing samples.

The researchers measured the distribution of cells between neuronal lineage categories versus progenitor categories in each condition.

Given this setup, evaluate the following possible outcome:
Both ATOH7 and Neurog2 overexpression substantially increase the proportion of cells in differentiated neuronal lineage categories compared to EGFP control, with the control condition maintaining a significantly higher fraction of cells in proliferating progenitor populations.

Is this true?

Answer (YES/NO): YES